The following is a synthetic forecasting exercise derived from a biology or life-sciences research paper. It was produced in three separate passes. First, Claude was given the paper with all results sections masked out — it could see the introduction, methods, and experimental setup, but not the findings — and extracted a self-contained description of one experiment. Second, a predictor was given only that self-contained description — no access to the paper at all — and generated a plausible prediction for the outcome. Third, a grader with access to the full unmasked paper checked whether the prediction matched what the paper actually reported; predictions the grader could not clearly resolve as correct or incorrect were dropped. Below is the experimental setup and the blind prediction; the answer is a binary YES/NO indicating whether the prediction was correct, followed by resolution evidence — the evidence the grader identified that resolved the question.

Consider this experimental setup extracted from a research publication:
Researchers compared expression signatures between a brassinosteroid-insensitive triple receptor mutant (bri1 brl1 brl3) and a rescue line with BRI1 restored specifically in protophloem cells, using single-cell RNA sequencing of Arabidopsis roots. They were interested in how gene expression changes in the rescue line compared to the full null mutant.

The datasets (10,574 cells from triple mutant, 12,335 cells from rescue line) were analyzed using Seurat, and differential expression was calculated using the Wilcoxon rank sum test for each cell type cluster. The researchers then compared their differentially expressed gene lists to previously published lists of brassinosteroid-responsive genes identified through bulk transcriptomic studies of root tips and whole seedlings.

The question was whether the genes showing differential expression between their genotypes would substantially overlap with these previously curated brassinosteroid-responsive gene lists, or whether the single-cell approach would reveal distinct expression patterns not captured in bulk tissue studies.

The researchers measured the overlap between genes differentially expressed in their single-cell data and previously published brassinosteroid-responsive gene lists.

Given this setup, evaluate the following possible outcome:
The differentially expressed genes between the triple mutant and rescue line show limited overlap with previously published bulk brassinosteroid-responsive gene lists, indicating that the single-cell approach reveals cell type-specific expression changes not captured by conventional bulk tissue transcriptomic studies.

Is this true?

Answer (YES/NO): NO